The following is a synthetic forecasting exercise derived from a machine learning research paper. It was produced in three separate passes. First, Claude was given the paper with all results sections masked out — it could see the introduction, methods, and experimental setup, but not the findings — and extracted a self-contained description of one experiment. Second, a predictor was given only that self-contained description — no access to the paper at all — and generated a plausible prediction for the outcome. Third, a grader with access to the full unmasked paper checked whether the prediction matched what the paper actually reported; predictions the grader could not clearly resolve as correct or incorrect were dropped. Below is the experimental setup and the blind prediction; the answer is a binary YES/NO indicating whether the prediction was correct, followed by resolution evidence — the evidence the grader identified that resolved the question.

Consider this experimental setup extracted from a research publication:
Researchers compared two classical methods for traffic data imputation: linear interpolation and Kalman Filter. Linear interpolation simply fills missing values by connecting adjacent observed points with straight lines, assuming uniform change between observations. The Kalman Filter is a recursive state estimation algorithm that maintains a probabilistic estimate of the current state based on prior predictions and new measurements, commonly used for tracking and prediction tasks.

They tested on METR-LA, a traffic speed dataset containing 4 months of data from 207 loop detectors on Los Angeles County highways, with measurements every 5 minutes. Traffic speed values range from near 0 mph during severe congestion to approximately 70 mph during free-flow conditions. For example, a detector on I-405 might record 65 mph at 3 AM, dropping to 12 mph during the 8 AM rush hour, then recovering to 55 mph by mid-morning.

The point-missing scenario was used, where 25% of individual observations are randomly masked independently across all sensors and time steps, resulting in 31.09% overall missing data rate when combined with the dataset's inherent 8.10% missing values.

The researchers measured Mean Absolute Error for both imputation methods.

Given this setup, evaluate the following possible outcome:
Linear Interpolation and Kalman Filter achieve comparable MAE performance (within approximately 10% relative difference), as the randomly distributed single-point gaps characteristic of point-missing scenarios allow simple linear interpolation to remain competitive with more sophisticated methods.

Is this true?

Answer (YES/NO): NO